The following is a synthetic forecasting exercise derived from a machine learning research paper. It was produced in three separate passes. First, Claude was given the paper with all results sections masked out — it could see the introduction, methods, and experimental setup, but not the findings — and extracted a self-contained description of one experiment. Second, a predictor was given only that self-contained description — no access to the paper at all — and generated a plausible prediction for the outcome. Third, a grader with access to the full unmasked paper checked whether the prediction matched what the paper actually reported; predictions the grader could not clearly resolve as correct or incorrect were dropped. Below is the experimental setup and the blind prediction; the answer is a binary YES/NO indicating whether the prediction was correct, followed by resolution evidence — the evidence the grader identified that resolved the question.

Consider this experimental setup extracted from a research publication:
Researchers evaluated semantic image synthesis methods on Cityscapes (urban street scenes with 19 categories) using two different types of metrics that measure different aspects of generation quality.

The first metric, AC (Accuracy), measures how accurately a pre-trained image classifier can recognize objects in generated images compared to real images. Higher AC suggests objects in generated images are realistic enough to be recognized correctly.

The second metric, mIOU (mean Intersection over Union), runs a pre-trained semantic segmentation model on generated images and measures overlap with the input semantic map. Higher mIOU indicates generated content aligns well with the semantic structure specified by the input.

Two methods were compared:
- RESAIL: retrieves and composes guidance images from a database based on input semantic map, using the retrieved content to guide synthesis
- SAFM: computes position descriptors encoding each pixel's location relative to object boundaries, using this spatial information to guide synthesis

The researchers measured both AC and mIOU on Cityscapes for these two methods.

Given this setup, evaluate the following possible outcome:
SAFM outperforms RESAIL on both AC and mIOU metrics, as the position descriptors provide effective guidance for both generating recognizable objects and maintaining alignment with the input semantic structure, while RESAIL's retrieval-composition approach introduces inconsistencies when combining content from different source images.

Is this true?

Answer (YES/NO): NO